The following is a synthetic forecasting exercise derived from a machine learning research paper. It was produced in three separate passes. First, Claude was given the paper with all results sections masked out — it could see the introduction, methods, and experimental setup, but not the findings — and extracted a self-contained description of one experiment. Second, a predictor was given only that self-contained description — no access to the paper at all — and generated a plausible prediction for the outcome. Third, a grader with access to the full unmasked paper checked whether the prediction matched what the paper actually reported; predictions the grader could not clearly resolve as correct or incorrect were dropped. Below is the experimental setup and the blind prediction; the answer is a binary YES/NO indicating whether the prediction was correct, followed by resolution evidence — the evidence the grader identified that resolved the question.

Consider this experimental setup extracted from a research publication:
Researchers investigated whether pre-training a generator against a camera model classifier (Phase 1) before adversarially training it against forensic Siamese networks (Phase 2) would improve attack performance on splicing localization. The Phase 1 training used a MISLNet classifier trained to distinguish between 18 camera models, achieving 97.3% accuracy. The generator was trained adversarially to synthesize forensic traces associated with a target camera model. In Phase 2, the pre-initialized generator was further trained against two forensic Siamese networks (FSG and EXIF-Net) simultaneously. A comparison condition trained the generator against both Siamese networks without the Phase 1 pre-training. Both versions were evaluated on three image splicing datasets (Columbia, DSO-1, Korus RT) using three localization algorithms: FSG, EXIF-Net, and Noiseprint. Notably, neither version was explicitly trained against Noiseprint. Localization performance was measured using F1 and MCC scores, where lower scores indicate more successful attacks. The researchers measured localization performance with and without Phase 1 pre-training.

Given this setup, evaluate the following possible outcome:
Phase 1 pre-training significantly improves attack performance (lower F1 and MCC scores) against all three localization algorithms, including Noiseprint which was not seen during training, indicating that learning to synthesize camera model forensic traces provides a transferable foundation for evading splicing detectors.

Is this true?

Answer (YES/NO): NO